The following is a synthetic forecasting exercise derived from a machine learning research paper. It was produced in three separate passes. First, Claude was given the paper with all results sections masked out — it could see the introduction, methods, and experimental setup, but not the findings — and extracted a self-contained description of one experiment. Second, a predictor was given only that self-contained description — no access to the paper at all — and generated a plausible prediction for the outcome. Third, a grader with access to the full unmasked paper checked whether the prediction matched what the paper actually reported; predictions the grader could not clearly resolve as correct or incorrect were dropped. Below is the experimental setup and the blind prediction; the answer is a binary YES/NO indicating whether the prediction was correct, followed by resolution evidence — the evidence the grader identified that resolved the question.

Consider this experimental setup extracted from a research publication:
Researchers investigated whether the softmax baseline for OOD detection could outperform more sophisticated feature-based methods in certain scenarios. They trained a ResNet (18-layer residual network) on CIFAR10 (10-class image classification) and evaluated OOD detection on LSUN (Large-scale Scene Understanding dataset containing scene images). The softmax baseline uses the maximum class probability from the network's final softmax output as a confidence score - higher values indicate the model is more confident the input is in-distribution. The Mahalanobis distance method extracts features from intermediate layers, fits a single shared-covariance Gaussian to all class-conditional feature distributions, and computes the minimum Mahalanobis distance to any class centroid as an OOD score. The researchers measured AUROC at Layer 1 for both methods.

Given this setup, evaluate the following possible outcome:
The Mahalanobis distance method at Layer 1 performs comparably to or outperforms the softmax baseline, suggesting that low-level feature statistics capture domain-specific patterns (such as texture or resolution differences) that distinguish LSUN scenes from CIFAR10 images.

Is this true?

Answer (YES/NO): NO